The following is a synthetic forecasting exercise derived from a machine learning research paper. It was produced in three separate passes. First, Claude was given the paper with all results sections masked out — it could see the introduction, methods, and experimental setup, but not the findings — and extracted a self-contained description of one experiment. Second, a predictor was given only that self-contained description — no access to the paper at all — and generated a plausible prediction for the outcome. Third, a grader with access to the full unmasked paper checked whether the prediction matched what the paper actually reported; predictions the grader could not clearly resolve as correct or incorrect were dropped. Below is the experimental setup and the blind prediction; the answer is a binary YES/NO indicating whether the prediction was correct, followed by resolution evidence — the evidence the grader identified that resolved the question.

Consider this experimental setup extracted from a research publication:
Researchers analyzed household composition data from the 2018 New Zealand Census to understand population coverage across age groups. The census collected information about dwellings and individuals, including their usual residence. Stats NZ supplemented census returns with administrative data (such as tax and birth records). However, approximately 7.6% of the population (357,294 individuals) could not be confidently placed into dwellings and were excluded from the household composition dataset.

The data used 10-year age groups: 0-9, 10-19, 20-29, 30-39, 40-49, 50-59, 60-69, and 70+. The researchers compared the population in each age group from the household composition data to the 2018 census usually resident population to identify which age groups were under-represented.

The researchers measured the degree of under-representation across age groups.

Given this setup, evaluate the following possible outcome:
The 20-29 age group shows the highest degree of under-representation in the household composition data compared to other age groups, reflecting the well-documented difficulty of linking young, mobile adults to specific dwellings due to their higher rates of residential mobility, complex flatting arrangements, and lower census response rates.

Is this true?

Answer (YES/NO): YES